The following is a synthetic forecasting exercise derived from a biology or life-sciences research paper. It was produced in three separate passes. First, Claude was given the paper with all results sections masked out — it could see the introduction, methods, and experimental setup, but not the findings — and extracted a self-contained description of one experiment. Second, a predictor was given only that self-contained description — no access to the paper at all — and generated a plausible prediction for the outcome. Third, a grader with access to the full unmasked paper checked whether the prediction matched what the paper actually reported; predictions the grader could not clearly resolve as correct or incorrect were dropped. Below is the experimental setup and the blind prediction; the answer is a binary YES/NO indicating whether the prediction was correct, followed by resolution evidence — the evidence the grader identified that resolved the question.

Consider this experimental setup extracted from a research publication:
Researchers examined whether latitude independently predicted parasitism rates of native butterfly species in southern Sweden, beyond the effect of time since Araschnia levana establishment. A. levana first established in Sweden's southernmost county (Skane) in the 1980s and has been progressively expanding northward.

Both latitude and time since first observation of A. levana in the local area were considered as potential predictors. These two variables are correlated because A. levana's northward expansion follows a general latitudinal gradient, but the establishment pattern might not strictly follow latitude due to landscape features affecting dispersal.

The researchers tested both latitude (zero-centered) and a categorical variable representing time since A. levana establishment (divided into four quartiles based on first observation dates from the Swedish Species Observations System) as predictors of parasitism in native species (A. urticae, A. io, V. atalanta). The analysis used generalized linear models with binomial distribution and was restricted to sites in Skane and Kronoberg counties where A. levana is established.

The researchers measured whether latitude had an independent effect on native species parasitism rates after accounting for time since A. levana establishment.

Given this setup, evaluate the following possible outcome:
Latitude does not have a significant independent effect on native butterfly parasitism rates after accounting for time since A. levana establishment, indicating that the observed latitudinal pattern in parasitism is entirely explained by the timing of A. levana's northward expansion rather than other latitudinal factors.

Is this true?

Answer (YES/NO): NO